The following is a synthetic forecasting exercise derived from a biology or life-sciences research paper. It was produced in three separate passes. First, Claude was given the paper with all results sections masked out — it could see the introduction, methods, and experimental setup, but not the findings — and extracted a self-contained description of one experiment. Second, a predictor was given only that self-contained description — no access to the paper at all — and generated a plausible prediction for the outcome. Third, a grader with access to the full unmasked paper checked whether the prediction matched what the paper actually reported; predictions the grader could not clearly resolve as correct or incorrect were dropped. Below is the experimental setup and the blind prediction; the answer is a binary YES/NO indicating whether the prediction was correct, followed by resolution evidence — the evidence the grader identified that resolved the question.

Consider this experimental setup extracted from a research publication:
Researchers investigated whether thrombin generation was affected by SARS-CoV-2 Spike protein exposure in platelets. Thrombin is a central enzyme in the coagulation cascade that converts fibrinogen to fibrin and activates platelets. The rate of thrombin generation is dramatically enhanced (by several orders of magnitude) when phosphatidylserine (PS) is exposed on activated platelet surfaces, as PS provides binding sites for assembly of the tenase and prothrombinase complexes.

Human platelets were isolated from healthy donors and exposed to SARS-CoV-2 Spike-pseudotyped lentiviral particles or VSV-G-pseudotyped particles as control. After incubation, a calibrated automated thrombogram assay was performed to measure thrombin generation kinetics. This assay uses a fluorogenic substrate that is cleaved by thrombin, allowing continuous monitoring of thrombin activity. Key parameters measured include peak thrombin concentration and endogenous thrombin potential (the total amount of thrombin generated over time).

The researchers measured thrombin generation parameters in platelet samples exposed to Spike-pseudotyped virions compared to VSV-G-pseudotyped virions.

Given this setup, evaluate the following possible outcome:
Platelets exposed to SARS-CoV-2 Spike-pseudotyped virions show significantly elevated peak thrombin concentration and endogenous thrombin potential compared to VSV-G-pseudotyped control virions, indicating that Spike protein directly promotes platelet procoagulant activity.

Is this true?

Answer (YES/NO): YES